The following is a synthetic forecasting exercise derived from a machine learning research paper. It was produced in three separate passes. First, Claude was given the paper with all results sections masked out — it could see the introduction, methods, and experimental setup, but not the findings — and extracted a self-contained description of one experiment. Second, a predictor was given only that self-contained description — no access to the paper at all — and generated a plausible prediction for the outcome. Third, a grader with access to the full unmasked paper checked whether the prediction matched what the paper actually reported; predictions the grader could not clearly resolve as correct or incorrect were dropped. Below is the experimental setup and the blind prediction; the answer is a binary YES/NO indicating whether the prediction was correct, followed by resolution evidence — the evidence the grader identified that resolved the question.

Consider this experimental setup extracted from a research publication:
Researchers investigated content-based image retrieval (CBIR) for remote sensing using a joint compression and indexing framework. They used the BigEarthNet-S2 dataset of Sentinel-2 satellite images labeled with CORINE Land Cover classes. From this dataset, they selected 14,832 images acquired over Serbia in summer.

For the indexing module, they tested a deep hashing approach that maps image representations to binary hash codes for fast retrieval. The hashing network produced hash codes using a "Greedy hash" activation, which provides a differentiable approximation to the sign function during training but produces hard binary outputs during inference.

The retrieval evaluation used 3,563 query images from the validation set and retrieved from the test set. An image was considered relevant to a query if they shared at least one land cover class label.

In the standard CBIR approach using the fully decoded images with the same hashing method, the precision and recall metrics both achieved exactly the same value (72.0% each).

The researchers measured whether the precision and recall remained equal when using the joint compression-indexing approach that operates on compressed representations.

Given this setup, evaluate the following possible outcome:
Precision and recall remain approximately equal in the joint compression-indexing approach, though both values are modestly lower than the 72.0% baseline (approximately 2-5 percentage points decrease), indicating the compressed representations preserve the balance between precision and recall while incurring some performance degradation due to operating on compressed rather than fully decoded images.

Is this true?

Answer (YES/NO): NO